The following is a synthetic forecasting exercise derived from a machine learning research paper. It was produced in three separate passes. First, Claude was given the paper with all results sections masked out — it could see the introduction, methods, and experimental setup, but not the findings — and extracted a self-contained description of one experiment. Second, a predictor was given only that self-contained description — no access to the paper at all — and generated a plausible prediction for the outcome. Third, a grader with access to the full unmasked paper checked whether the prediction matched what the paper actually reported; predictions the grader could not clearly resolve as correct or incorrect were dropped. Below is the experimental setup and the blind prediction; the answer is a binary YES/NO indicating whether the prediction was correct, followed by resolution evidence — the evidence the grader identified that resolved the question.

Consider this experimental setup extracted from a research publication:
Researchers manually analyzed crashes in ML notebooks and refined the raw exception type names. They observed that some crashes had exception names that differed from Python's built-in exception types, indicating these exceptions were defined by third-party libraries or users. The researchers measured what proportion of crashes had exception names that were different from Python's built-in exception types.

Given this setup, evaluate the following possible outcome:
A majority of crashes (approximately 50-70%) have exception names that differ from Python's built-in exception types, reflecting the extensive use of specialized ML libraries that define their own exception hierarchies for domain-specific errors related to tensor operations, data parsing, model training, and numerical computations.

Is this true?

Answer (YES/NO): NO